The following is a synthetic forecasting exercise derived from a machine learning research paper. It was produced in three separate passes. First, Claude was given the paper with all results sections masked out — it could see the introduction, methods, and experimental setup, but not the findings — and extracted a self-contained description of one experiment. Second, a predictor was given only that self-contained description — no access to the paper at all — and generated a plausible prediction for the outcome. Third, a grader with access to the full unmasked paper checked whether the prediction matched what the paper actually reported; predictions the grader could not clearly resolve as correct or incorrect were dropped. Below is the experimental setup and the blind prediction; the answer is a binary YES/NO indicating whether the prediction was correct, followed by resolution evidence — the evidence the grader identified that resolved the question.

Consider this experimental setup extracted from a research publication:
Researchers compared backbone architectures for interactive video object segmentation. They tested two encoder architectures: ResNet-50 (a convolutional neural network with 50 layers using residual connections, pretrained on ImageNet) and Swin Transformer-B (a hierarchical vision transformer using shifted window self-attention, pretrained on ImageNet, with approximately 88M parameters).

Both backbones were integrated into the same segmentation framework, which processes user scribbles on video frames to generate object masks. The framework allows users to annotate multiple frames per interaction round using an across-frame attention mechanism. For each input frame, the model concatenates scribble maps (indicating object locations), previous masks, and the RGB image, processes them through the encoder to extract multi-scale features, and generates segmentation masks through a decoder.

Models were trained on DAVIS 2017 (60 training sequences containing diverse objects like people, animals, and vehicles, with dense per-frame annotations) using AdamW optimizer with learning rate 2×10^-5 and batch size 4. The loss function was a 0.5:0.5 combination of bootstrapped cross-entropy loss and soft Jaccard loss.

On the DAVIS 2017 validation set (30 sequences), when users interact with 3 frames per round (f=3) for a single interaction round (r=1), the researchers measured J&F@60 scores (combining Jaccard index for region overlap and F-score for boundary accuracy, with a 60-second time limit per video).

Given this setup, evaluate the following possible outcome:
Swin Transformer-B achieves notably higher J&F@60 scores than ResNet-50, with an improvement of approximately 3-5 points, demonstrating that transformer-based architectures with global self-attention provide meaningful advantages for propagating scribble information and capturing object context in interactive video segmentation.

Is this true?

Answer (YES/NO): NO